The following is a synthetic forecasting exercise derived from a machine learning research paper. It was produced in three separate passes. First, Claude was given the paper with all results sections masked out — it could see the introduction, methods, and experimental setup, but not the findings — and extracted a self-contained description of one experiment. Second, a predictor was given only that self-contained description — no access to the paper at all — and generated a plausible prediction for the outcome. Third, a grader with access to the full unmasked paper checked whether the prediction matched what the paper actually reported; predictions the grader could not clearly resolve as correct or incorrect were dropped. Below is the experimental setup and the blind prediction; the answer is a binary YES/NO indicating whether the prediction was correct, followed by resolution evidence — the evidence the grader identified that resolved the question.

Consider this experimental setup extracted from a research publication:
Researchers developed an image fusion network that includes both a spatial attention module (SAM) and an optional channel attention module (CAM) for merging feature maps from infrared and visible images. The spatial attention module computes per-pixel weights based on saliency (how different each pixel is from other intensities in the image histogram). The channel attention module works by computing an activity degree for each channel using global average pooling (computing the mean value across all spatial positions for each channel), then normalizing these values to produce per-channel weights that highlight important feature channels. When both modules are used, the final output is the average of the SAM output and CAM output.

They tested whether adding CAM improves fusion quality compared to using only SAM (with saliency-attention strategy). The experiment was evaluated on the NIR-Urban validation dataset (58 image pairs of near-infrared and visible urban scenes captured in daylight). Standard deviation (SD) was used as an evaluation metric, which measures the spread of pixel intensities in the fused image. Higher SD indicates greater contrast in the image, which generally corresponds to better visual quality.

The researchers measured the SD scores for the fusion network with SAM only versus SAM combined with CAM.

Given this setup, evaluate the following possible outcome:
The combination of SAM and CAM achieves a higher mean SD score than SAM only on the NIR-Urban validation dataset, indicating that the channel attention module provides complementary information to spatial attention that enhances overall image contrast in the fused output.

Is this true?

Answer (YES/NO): YES